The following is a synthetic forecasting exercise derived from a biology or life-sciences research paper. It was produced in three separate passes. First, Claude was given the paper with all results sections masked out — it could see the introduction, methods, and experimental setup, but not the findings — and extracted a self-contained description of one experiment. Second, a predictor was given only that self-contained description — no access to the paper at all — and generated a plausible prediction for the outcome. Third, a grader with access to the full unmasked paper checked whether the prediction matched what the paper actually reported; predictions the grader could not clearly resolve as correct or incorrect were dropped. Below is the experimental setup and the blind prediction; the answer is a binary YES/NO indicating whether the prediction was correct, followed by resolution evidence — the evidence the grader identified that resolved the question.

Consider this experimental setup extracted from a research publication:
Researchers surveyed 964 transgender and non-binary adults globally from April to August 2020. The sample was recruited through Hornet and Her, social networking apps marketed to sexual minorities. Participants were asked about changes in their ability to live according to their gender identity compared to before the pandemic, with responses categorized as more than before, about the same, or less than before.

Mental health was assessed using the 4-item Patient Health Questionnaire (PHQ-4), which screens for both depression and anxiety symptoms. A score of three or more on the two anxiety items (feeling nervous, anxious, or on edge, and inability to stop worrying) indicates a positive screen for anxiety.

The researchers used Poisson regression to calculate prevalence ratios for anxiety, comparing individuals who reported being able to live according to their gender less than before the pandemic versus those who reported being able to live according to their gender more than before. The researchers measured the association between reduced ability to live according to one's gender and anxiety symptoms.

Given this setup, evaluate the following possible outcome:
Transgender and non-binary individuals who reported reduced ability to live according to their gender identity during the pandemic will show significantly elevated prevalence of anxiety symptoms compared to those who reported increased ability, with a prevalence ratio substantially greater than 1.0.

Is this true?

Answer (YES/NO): YES